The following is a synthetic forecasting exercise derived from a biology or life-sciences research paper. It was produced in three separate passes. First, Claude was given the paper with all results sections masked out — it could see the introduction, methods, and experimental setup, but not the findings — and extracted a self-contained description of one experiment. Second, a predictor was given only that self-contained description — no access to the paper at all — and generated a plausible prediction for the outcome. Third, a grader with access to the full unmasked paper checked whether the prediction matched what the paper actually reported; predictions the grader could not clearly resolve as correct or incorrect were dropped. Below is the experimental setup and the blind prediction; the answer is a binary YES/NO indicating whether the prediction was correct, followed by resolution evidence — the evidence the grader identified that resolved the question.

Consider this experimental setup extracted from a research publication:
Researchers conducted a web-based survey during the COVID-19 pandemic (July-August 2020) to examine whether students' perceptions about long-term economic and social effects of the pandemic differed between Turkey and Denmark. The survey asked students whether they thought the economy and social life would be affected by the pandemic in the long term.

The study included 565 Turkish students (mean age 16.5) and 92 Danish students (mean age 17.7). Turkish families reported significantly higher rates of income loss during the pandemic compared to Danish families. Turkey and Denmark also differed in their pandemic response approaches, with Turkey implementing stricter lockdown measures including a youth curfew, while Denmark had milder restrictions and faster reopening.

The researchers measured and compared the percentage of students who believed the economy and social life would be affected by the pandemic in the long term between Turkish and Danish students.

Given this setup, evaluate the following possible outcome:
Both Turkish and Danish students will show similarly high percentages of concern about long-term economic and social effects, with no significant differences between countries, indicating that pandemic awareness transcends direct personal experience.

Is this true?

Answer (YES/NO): NO